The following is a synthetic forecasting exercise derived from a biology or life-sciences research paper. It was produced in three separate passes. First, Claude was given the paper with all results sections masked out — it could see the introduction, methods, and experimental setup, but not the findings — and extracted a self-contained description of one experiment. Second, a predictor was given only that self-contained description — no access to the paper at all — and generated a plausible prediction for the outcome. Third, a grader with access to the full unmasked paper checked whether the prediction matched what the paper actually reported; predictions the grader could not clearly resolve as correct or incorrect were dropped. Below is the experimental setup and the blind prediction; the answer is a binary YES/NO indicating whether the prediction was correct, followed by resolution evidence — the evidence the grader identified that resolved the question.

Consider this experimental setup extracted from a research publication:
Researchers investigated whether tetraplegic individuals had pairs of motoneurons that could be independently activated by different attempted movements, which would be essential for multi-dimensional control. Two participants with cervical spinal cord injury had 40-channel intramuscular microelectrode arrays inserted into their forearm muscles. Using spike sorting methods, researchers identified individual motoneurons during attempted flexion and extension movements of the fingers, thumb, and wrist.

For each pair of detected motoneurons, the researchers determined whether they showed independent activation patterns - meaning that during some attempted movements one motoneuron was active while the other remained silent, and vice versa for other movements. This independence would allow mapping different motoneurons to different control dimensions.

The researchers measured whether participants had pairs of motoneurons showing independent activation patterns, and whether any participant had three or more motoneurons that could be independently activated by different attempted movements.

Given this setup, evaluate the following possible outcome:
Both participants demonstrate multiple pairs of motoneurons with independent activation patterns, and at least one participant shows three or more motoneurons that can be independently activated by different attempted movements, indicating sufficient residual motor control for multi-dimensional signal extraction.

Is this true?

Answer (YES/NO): YES